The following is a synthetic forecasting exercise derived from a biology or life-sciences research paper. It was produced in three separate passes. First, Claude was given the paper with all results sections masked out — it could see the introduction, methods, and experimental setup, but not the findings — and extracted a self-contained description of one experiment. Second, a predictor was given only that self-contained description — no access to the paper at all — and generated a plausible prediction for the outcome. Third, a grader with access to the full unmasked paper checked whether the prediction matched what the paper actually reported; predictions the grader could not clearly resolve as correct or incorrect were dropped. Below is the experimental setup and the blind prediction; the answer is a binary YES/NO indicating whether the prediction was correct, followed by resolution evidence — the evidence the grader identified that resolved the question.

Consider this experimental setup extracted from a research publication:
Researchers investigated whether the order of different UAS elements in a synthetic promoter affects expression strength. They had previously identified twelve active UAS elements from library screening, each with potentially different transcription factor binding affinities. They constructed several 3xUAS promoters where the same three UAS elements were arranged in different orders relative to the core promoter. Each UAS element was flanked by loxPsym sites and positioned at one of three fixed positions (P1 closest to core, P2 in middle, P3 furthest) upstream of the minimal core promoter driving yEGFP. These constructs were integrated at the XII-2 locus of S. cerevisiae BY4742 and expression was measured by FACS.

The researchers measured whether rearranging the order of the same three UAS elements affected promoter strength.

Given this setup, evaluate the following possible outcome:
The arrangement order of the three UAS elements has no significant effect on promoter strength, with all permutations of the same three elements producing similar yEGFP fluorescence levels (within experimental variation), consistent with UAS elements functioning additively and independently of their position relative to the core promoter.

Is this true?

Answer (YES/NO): YES